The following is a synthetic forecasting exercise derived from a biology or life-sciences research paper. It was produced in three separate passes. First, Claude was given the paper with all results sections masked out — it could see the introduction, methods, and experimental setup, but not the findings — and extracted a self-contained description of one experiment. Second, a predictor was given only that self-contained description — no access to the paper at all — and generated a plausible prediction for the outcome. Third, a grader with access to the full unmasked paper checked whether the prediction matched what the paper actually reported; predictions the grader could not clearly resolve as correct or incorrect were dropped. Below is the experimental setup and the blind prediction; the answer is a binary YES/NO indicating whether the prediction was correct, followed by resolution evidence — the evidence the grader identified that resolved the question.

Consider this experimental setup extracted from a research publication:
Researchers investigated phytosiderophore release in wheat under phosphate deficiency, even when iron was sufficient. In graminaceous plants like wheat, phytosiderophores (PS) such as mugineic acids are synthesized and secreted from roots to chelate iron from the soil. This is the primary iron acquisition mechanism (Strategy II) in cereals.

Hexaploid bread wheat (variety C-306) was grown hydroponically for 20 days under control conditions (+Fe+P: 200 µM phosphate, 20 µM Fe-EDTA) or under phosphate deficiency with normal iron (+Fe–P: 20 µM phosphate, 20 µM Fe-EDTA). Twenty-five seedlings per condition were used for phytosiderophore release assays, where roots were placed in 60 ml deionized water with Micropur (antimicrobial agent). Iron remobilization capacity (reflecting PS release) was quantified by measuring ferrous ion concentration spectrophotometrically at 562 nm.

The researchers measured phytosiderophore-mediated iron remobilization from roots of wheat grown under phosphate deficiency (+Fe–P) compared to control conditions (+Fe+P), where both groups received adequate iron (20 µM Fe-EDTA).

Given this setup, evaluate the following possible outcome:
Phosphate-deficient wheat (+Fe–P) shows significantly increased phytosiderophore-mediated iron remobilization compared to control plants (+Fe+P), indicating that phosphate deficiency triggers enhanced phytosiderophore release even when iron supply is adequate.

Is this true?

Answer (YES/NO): YES